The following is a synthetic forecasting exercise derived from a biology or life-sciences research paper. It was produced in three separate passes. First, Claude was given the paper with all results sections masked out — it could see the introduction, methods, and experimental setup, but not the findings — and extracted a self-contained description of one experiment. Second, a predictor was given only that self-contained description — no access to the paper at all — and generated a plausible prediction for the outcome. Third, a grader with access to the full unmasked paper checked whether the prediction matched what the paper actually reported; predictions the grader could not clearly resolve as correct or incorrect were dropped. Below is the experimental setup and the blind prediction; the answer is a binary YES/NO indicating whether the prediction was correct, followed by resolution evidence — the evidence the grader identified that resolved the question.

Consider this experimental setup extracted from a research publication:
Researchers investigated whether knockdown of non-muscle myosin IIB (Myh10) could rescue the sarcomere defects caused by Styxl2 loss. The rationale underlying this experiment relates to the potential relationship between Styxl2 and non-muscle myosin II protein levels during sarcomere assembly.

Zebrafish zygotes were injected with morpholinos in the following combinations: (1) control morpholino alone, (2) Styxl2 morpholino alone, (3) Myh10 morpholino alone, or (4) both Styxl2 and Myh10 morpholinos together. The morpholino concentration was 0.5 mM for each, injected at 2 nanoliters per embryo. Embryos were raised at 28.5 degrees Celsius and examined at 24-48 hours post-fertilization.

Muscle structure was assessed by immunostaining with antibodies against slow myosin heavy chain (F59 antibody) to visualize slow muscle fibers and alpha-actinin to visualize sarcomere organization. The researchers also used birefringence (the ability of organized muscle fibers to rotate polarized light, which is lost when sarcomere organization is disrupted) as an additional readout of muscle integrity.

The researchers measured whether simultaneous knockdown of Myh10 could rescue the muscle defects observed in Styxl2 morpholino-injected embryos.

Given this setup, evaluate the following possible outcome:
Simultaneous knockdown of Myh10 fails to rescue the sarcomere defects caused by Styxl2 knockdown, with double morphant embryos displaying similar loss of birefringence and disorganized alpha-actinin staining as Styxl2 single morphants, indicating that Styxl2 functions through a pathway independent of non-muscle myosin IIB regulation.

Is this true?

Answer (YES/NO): NO